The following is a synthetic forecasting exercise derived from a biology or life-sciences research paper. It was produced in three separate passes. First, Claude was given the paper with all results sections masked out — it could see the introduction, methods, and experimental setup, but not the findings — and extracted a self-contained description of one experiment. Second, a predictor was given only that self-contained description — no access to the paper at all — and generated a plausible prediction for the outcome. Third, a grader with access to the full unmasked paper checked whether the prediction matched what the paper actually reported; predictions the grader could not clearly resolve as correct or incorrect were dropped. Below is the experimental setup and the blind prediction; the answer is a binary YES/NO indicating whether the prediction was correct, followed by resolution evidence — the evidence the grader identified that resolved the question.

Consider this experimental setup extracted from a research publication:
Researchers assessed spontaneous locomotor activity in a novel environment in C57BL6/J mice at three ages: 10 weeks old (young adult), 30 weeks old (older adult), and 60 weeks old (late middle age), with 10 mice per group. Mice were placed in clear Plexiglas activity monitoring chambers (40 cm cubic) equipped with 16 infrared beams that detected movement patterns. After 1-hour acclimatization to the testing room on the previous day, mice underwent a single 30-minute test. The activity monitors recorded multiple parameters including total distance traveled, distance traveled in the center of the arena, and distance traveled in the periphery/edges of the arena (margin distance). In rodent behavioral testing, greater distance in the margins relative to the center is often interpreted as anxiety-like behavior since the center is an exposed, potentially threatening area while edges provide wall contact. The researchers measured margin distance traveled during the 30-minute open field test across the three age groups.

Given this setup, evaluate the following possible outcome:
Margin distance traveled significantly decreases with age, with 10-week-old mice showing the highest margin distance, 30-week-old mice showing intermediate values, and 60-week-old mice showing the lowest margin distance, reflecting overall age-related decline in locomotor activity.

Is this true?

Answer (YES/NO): NO